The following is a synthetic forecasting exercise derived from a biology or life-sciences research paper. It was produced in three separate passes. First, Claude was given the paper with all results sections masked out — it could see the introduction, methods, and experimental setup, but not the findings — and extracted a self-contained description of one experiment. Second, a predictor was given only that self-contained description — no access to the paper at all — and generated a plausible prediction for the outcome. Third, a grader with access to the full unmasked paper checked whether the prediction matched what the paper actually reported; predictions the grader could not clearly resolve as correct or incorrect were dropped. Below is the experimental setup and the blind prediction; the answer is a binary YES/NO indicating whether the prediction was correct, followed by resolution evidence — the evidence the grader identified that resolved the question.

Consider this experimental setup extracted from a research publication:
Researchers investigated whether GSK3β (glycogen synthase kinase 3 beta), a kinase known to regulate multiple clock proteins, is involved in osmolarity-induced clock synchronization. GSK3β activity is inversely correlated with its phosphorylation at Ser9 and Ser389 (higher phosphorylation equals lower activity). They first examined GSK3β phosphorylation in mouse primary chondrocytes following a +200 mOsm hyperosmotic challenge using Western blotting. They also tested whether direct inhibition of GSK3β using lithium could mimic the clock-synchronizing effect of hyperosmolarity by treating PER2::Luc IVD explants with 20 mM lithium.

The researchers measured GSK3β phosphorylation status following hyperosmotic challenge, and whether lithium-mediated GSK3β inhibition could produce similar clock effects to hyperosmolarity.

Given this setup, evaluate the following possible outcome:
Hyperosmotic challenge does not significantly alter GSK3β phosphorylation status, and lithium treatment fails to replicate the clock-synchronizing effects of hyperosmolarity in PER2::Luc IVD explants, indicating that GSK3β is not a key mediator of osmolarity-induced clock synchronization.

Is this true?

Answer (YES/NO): NO